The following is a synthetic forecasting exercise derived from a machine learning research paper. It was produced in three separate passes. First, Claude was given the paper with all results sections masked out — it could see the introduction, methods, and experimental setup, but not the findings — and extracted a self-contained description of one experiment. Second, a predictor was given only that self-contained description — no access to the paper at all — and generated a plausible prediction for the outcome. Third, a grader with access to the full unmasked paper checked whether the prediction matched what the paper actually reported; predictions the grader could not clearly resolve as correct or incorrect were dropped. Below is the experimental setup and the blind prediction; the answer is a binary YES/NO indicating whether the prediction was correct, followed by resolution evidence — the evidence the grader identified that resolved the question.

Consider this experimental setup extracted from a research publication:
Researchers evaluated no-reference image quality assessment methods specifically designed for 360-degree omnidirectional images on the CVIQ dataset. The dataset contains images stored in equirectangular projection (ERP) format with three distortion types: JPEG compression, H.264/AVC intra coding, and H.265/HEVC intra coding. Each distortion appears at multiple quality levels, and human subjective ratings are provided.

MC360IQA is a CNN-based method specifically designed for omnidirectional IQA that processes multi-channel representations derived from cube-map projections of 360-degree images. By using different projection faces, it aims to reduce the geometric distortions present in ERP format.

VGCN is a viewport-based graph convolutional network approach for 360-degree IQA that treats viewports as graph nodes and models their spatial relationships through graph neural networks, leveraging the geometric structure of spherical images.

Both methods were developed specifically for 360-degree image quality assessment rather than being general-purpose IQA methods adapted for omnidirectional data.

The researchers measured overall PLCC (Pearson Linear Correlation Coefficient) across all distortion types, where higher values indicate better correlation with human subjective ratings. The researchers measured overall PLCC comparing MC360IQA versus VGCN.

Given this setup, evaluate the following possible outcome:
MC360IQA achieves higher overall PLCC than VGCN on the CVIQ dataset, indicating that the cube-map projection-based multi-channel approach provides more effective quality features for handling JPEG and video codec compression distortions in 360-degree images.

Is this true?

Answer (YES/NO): NO